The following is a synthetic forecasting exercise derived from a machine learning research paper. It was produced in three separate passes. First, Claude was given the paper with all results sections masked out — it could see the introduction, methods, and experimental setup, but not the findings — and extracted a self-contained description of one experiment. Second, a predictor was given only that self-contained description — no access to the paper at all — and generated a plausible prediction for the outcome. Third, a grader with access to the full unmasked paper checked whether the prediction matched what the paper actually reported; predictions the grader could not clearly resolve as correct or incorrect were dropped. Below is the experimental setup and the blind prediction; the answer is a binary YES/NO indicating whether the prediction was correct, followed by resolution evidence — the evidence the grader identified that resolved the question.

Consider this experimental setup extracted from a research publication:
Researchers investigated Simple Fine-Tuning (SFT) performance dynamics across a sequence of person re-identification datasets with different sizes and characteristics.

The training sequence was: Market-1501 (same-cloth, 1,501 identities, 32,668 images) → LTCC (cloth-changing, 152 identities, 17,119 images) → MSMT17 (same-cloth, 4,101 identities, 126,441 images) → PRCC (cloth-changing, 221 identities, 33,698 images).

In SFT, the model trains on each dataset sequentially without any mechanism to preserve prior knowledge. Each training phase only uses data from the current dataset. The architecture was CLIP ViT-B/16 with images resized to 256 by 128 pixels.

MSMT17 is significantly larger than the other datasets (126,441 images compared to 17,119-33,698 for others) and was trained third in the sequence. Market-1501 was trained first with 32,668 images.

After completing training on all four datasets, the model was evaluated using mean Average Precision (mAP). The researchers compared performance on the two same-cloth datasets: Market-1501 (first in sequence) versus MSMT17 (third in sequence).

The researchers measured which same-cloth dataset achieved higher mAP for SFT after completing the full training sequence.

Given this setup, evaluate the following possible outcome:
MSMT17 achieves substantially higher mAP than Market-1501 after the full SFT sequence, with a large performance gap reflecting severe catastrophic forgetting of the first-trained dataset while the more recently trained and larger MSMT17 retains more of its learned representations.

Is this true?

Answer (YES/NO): NO